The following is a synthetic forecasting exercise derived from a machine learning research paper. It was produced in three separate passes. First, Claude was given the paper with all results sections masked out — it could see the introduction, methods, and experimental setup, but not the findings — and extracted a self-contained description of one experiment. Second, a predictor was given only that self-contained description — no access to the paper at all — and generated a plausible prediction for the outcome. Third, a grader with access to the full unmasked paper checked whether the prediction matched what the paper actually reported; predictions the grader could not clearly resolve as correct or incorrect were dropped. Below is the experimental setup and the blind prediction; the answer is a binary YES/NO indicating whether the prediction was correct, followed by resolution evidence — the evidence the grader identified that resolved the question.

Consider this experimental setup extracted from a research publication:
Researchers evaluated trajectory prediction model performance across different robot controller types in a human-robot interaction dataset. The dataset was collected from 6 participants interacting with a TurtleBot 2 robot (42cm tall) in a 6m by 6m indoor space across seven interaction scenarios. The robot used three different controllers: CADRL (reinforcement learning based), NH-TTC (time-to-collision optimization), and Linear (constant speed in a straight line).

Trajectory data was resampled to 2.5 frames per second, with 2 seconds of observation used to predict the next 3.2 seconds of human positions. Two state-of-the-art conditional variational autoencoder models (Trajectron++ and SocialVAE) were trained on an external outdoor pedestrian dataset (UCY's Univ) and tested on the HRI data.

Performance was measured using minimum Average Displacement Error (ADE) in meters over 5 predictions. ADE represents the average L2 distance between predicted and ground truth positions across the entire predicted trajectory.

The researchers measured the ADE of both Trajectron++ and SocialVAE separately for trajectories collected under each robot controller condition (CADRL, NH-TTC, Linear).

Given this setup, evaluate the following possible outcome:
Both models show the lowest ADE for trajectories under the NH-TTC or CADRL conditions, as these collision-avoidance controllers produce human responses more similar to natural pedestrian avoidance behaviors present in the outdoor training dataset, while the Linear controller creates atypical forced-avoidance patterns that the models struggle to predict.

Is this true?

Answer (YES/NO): NO